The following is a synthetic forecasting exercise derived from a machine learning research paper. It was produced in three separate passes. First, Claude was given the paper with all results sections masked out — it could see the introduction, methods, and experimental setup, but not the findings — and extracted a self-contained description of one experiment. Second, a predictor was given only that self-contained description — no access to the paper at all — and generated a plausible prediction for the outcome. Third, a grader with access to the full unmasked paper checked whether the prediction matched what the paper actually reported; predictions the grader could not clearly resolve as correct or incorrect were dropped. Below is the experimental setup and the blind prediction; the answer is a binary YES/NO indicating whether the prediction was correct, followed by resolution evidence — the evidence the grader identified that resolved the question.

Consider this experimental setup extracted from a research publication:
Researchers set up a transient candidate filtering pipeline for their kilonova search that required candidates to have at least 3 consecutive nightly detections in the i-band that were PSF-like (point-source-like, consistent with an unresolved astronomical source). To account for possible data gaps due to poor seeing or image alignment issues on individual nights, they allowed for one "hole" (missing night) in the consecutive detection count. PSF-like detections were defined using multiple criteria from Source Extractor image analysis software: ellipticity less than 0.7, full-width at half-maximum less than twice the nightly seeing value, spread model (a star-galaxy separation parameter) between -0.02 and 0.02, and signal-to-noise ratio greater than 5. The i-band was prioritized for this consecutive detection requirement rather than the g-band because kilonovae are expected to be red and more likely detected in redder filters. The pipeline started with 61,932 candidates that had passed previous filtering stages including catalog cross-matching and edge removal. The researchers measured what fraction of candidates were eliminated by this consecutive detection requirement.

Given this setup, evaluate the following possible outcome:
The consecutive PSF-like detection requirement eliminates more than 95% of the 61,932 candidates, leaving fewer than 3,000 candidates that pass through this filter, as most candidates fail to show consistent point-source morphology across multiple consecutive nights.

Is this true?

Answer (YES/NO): YES